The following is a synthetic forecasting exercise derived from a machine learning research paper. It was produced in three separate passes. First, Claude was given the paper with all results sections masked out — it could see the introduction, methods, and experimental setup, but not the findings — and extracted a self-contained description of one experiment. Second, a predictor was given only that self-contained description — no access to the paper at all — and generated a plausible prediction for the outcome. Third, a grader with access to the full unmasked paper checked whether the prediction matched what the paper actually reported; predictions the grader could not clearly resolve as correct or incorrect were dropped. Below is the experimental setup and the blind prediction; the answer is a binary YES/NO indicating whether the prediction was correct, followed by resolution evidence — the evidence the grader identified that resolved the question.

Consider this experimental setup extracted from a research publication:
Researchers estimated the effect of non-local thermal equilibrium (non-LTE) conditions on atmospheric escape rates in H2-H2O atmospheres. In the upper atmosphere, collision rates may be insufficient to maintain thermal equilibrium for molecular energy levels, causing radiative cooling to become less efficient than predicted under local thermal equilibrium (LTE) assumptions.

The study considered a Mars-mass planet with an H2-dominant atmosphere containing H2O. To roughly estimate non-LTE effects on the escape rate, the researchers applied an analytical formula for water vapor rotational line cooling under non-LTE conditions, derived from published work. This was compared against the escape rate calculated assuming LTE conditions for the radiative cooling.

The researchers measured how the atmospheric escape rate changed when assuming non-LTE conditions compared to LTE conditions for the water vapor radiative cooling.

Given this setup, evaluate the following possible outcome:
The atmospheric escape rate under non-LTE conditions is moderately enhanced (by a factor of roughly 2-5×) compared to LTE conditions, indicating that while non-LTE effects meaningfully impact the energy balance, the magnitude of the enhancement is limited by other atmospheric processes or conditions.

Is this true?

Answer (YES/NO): YES